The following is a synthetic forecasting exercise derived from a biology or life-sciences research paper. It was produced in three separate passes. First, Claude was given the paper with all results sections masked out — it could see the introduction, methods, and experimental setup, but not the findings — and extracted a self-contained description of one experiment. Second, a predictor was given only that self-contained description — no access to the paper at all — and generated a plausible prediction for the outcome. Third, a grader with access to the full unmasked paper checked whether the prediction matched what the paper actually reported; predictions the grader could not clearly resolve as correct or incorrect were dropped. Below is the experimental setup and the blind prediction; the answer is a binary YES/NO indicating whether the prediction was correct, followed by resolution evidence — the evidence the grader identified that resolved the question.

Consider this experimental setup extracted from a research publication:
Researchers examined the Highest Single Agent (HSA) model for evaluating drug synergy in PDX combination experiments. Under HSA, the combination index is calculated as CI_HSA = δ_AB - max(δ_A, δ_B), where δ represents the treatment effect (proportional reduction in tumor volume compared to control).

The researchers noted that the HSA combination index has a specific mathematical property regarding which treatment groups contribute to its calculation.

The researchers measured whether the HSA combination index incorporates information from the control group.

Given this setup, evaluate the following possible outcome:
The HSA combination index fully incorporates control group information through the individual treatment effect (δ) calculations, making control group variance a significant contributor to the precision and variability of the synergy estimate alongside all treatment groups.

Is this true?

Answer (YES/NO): NO